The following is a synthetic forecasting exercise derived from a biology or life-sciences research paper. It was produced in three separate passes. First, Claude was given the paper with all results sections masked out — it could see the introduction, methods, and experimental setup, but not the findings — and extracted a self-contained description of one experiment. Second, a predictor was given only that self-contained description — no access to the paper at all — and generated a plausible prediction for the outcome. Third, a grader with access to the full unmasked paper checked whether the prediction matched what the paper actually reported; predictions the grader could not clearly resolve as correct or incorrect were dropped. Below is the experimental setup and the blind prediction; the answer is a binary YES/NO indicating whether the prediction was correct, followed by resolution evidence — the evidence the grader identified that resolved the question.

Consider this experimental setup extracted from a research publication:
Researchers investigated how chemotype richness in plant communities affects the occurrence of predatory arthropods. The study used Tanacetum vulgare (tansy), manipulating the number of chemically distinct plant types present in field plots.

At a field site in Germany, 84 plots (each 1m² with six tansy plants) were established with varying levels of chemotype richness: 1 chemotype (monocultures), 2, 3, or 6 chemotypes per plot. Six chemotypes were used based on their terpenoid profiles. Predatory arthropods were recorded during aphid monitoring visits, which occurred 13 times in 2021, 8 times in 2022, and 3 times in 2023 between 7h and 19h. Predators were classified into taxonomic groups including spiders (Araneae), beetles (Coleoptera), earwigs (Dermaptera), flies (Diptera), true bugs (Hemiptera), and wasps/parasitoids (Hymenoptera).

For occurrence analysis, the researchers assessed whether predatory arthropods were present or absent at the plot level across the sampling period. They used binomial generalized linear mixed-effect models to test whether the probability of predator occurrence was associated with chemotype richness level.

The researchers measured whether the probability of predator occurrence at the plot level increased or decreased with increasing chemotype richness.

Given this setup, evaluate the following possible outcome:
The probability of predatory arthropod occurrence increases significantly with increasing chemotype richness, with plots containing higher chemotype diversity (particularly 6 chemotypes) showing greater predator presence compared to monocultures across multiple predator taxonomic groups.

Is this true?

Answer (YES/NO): NO